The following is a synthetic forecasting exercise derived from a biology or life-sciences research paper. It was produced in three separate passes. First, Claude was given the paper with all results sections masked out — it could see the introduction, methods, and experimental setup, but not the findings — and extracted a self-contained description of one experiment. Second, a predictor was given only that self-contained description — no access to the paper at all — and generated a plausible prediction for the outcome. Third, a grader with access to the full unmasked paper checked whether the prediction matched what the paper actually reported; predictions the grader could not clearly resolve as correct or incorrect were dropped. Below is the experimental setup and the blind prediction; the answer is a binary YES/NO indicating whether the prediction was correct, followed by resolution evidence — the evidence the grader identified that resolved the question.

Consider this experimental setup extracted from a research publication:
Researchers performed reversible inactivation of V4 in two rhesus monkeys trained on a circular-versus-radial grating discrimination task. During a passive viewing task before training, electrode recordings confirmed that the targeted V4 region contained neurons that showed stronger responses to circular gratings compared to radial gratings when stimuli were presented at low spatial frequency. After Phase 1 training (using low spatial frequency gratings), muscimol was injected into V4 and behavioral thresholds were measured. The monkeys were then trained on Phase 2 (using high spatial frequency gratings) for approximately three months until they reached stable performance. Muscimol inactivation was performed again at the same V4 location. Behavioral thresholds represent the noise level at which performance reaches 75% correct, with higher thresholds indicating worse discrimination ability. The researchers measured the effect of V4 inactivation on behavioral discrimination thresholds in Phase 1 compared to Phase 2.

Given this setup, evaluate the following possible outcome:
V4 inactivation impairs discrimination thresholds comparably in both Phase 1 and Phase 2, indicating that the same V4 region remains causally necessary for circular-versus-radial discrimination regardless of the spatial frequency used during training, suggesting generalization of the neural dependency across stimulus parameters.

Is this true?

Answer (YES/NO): NO